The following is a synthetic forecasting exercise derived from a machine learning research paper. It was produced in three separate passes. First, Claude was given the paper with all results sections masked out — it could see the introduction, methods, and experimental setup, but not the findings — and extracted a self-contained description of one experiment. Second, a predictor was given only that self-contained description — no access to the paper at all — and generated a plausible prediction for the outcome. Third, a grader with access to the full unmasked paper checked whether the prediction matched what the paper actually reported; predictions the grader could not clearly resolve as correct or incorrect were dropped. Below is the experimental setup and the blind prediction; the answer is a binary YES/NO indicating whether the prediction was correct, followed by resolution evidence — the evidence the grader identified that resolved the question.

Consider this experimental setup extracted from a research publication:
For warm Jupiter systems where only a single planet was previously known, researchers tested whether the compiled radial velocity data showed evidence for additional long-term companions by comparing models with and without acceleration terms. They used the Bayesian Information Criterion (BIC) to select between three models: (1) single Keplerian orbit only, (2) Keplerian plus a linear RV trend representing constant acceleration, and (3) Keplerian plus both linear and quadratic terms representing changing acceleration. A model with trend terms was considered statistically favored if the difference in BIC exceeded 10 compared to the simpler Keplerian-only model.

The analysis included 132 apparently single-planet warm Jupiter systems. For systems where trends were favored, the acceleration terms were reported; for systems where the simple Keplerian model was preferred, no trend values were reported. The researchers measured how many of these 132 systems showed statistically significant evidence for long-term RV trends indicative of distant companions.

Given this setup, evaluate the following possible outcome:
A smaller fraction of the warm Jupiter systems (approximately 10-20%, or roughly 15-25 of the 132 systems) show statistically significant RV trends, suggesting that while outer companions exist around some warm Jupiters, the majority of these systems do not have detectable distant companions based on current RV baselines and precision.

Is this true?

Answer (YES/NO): NO